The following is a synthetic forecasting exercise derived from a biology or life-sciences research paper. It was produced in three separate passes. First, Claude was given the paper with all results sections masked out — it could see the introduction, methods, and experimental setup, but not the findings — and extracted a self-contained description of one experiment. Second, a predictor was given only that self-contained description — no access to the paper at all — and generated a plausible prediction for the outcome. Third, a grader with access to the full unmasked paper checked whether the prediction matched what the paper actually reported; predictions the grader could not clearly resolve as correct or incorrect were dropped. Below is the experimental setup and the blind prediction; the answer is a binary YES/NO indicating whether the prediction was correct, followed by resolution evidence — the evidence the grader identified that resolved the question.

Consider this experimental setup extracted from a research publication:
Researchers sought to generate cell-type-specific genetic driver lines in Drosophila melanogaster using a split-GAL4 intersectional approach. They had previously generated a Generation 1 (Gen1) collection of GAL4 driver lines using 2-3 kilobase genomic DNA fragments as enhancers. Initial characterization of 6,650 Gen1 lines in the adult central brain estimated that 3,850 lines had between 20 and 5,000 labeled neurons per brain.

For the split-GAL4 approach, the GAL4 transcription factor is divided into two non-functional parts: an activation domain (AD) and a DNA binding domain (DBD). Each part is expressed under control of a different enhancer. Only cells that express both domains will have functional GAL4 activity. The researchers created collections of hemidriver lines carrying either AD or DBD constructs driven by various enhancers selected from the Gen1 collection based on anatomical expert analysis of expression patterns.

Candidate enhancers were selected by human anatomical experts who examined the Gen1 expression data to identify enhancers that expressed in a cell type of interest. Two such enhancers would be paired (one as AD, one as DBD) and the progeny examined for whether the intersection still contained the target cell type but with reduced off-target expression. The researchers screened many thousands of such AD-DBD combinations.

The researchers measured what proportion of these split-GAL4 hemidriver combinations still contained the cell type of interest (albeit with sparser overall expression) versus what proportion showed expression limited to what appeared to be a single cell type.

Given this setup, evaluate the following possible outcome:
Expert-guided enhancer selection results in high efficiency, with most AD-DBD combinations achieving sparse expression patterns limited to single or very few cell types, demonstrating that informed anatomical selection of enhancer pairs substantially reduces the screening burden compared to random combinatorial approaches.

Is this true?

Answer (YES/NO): NO